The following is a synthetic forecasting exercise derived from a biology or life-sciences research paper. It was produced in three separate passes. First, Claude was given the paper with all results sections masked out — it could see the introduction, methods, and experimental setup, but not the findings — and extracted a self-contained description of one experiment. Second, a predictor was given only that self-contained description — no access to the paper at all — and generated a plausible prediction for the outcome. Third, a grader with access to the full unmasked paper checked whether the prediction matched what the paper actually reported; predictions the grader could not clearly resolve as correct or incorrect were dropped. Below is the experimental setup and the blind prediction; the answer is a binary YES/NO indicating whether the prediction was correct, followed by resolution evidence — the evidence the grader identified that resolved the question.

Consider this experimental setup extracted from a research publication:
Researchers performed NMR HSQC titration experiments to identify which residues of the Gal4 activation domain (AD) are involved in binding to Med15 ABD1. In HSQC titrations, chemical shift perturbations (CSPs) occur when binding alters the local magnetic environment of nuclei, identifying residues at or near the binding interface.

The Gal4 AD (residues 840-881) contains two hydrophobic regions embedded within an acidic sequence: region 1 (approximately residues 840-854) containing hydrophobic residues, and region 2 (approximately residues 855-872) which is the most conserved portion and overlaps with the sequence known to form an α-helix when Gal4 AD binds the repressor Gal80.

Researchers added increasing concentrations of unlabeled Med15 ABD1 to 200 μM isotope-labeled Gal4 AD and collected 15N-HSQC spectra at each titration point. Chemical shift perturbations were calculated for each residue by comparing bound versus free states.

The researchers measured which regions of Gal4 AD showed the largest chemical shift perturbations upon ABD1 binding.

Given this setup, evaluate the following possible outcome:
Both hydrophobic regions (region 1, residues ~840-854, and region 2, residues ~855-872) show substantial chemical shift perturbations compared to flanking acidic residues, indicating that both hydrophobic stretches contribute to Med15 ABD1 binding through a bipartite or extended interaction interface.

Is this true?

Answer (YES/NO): NO